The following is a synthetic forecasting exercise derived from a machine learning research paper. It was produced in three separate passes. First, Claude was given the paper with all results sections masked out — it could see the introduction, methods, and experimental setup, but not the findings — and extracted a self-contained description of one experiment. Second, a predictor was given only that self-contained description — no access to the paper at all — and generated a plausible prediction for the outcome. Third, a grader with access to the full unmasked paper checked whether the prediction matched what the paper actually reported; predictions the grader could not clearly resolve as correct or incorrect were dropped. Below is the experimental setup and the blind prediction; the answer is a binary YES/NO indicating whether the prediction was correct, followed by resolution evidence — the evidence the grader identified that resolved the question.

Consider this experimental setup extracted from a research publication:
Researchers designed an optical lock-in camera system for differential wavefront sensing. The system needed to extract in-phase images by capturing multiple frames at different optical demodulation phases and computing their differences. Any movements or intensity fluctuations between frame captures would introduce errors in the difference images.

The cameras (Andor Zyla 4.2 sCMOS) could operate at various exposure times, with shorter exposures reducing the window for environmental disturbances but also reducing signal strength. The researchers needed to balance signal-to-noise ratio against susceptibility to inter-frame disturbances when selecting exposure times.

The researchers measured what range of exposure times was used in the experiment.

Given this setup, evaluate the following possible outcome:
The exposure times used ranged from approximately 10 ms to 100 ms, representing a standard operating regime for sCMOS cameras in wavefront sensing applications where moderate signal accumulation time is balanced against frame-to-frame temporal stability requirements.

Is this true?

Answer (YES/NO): NO